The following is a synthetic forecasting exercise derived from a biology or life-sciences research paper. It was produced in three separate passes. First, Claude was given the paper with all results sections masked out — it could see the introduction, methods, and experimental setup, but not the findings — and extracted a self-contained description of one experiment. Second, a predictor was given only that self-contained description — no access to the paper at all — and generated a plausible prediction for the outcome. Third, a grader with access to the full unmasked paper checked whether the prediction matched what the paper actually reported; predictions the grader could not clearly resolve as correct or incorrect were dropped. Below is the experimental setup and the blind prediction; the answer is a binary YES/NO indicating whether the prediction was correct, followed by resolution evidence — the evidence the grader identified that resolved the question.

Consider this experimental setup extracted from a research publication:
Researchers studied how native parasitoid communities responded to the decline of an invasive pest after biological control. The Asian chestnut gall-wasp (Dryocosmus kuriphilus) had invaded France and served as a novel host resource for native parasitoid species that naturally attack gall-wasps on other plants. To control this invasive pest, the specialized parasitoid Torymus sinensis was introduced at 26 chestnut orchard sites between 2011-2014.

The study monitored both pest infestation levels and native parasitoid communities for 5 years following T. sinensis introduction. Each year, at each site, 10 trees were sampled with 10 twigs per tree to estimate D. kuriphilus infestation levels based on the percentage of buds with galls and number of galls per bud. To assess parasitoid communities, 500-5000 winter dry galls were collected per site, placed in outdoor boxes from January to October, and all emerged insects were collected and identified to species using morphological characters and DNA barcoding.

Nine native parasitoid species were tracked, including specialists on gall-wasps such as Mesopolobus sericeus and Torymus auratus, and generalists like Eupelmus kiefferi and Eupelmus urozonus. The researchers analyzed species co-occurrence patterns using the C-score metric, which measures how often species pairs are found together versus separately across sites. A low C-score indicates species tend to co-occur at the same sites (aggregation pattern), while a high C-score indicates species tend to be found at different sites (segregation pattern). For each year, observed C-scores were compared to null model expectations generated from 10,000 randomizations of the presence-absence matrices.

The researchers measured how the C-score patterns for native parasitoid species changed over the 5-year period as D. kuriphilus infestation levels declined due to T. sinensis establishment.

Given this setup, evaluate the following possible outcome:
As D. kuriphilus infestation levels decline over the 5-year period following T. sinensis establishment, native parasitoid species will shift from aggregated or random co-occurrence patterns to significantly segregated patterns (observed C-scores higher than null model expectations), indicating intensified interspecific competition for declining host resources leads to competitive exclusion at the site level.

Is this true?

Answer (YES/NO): YES